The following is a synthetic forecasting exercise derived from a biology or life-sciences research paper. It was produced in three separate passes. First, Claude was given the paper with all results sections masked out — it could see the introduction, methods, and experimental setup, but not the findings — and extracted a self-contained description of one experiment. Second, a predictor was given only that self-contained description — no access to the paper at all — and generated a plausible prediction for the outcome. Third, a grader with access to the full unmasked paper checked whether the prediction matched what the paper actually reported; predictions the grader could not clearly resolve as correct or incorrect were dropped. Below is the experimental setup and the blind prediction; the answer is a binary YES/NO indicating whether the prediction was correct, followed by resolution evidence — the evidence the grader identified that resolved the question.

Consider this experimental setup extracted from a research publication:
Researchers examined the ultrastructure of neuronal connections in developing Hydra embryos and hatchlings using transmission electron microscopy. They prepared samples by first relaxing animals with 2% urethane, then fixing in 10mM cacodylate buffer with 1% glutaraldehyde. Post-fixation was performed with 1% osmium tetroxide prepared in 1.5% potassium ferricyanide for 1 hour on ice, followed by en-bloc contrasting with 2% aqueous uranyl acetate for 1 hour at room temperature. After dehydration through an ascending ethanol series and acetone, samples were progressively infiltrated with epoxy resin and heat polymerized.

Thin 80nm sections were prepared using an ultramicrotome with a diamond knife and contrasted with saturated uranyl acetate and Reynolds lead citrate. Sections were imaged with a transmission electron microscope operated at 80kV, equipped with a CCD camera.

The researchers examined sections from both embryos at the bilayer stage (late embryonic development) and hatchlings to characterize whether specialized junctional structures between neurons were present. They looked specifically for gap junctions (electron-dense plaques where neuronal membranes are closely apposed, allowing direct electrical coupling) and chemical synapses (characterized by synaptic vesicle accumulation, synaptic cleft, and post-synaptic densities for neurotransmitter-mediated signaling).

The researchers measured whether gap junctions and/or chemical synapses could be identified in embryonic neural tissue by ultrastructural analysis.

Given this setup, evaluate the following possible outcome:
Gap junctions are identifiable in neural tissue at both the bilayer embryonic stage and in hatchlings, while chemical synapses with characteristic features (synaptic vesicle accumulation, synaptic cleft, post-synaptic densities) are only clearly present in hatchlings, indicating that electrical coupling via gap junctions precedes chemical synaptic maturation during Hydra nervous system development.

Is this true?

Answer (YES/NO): NO